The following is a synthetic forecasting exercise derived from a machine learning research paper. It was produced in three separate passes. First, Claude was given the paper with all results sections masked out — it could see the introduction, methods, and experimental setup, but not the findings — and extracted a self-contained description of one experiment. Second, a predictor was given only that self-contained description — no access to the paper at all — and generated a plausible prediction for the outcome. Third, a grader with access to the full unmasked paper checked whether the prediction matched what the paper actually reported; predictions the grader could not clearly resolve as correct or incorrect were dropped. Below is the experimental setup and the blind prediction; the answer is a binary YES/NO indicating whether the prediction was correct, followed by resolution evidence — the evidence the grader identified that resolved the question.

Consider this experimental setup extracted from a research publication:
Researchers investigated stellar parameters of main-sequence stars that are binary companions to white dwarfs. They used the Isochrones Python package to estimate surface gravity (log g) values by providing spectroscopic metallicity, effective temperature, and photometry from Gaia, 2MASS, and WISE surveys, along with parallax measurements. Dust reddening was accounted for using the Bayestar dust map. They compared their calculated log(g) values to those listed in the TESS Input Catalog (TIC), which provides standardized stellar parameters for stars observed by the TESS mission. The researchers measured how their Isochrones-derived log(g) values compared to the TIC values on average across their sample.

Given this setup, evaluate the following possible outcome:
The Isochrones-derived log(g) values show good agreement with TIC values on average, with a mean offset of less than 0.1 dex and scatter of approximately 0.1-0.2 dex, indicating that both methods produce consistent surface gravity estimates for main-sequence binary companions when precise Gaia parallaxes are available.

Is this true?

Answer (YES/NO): YES